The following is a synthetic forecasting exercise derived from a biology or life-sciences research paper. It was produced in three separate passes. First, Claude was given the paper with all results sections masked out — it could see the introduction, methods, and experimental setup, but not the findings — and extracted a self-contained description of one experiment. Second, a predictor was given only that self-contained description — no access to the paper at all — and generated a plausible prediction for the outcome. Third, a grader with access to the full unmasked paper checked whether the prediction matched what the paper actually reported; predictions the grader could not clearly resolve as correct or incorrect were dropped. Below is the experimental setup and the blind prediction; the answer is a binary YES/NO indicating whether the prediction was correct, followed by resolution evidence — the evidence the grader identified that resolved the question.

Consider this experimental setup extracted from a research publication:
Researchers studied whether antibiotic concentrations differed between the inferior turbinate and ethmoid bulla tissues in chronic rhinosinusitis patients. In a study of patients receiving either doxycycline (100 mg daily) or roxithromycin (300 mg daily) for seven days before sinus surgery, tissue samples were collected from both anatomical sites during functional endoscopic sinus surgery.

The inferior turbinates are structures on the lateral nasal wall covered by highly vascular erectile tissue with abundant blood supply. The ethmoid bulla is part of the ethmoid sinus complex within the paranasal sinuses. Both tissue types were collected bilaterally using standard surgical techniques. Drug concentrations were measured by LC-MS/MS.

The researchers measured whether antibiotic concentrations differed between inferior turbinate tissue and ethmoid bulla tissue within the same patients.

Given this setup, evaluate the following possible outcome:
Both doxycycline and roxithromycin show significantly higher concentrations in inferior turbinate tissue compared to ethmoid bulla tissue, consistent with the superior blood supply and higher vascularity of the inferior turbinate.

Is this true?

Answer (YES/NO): NO